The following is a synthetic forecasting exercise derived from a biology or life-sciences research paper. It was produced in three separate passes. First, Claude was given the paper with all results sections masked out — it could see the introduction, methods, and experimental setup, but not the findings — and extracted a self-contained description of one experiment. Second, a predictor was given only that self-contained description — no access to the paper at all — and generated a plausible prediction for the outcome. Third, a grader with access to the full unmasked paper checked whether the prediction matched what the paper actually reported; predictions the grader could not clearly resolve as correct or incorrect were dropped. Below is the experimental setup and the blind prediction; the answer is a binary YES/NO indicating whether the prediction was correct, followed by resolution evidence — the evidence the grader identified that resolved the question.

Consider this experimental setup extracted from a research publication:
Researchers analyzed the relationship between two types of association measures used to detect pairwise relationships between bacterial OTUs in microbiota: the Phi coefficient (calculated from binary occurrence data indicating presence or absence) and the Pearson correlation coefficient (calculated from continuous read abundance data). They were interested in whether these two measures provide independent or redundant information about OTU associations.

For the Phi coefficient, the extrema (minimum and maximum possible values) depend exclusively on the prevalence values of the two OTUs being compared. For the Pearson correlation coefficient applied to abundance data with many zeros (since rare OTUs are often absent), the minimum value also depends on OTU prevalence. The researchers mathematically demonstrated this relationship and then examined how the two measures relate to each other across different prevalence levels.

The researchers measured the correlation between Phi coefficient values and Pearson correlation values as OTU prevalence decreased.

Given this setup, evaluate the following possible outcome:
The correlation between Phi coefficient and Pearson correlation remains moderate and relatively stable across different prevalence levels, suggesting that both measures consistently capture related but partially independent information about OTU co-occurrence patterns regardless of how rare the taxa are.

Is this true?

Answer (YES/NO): NO